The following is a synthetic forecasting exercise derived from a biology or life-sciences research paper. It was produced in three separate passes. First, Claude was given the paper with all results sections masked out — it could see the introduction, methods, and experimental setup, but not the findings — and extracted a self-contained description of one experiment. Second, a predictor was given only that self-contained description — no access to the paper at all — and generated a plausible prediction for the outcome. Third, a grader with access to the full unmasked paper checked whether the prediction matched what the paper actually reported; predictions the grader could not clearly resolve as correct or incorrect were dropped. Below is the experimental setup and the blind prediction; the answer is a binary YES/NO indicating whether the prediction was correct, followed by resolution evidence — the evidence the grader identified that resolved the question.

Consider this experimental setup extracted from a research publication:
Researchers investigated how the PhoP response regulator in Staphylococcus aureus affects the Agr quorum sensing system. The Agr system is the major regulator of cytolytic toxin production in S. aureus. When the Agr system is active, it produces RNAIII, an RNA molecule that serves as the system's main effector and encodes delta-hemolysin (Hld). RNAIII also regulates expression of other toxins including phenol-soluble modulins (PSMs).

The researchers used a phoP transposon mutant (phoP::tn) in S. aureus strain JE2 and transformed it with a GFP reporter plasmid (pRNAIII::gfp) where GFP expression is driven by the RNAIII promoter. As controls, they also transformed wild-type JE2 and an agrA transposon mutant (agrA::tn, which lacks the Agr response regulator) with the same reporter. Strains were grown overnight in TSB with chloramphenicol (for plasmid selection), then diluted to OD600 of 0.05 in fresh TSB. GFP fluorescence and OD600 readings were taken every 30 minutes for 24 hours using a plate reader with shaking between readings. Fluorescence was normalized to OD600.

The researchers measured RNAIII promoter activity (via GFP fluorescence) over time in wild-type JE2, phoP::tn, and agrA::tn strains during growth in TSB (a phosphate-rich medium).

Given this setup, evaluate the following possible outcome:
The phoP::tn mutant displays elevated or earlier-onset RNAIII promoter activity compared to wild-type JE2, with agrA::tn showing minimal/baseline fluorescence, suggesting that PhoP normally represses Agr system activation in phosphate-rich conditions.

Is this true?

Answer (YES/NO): NO